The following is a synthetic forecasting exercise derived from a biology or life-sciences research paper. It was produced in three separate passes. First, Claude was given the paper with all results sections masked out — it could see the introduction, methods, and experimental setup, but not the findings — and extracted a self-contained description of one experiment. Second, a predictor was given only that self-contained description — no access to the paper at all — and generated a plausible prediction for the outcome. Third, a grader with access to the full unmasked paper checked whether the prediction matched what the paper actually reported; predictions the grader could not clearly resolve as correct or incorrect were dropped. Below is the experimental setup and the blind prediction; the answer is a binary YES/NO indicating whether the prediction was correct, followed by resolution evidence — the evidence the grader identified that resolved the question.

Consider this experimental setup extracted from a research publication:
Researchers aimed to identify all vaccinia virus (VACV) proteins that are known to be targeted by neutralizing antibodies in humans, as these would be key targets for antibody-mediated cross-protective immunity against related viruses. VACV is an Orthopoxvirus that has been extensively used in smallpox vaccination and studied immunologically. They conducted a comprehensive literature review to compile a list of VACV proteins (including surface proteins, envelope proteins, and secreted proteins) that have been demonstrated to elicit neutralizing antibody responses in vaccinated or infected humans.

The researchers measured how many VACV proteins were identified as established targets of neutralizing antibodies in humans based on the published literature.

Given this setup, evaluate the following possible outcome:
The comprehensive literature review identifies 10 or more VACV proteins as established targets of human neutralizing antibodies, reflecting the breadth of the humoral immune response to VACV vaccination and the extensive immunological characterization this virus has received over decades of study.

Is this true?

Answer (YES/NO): NO